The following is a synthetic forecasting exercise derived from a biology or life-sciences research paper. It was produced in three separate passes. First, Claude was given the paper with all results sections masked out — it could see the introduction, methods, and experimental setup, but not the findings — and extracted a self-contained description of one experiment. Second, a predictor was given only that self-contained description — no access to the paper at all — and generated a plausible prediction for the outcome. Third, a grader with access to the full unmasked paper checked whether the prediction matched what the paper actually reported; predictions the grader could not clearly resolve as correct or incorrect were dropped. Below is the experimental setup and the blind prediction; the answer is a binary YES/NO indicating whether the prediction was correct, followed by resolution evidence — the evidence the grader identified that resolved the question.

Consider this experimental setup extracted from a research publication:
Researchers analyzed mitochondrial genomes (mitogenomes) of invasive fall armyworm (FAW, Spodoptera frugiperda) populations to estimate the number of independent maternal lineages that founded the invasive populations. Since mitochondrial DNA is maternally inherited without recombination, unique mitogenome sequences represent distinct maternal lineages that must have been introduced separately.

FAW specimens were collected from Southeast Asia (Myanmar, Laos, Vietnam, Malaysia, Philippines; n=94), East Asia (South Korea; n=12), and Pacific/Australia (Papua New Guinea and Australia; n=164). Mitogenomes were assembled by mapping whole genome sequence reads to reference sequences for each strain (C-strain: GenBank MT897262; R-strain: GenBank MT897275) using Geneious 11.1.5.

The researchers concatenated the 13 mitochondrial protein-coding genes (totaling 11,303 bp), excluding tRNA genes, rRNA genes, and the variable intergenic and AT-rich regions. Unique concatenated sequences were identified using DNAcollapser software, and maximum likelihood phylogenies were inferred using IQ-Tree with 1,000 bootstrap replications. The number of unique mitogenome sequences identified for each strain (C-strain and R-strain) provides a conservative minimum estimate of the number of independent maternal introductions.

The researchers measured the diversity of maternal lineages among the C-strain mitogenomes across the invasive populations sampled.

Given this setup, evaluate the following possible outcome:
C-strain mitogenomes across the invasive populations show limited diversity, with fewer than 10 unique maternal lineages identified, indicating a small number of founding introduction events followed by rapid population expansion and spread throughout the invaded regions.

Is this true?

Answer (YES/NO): NO